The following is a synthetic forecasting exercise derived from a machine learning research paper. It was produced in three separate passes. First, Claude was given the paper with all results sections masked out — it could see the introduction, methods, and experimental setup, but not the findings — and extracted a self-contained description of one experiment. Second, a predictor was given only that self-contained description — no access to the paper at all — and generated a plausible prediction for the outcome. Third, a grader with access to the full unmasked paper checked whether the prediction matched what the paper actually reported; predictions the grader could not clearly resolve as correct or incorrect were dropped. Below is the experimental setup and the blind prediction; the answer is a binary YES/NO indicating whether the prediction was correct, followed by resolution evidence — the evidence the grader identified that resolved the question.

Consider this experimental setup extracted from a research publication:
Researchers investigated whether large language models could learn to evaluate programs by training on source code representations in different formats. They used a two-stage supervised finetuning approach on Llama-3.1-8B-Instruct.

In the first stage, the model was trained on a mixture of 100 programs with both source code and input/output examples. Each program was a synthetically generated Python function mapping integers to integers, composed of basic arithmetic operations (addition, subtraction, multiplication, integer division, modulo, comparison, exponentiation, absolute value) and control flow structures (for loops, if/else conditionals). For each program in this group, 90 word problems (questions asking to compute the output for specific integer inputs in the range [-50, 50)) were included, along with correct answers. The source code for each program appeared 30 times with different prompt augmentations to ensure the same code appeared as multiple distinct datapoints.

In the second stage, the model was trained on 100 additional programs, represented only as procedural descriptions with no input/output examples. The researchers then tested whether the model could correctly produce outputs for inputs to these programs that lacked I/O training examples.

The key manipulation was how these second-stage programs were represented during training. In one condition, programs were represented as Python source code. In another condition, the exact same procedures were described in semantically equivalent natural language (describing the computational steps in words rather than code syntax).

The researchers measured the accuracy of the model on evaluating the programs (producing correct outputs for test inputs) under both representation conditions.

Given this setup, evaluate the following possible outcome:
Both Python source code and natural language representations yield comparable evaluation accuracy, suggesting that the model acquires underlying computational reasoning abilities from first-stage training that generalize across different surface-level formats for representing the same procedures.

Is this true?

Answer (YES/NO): NO